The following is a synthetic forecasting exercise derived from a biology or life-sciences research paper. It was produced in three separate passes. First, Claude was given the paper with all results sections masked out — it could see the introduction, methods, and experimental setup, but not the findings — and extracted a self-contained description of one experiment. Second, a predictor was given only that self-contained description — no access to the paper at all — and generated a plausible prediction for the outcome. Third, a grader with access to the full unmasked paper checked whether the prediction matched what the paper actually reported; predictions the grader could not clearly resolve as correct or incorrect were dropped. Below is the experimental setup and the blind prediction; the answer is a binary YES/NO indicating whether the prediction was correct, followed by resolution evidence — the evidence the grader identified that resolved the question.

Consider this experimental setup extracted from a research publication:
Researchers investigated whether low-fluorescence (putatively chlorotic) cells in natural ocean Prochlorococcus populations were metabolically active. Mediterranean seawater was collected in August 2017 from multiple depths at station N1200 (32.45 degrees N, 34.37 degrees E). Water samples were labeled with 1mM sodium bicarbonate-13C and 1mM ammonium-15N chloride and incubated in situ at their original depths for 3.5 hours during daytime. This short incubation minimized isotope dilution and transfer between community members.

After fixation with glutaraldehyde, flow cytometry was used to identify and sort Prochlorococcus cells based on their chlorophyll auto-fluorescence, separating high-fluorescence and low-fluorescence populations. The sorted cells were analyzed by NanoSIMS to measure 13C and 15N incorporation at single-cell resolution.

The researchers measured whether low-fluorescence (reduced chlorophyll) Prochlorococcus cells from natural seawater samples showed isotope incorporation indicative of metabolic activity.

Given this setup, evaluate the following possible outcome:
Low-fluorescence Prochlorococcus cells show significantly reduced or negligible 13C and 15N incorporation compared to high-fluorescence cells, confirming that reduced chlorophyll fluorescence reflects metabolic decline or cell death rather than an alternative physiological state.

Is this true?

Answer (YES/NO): NO